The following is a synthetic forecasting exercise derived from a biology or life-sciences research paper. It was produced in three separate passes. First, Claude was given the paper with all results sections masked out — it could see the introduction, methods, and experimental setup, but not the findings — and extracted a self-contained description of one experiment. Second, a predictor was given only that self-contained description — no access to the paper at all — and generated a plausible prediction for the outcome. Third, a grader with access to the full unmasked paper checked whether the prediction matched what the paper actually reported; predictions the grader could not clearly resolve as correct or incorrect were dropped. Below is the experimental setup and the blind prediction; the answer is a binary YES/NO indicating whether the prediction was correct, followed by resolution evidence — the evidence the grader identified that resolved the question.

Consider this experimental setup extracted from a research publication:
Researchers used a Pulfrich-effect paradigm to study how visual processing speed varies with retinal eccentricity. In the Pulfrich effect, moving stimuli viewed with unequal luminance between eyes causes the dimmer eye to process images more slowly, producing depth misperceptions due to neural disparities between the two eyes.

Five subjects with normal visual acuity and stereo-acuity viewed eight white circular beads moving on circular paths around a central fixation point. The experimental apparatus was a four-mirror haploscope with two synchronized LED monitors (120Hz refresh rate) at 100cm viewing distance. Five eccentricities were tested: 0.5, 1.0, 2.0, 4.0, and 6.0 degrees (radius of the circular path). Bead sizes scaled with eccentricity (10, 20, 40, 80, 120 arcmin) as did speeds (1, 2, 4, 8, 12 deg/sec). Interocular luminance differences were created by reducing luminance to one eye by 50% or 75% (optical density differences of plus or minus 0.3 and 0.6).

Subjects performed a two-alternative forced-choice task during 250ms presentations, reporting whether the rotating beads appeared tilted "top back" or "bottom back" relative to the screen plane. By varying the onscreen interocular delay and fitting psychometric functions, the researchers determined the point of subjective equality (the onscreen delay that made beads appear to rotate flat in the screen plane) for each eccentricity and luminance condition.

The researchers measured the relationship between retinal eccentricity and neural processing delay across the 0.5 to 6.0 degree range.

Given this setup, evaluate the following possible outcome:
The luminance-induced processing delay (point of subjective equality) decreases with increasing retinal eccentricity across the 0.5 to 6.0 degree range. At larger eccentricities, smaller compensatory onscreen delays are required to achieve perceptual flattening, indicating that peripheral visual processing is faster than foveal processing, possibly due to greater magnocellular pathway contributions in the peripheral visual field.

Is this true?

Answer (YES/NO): YES